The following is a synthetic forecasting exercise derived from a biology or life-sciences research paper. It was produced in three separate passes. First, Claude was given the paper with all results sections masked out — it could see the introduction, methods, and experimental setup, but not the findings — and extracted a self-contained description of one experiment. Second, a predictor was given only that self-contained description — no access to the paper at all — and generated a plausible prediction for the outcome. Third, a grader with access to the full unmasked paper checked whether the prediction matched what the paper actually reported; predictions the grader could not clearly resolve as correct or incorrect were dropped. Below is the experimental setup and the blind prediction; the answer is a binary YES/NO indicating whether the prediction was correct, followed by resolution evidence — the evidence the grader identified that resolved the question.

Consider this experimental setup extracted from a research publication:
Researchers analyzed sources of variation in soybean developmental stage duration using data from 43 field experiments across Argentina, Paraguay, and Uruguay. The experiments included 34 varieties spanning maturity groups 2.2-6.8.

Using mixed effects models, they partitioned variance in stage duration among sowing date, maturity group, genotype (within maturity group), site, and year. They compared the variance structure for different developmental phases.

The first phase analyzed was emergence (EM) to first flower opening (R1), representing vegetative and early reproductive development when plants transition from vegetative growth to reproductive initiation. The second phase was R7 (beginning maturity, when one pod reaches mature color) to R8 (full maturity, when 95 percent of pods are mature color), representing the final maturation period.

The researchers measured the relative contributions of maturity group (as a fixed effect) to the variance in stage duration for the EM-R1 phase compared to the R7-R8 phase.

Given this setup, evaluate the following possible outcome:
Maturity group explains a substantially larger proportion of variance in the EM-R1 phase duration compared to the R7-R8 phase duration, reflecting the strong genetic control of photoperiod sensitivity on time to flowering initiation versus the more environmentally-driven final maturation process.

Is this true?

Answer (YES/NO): YES